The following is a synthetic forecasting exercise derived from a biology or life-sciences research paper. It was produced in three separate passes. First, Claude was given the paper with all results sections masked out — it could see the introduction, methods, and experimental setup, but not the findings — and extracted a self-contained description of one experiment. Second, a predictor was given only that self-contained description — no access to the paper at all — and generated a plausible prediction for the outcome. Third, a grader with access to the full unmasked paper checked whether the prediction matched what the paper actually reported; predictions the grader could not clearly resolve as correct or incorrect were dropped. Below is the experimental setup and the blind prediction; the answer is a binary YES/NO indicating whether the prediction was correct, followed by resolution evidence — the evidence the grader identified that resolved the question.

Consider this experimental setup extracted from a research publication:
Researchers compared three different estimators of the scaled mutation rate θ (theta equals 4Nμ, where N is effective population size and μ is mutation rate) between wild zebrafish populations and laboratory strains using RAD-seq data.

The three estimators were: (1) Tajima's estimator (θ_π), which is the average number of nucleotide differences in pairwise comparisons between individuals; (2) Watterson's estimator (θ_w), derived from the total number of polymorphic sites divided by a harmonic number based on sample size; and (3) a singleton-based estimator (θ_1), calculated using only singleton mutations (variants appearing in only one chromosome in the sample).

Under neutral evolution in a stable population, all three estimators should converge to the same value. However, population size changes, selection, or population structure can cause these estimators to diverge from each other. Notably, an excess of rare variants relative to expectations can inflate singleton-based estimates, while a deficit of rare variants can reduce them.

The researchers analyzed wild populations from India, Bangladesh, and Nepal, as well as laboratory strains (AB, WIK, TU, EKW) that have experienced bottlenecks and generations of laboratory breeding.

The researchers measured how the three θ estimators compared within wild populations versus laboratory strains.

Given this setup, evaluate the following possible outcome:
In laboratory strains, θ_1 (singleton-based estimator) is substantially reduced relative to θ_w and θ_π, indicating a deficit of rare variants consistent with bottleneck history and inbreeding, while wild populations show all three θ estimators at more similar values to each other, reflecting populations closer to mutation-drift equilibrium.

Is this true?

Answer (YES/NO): NO